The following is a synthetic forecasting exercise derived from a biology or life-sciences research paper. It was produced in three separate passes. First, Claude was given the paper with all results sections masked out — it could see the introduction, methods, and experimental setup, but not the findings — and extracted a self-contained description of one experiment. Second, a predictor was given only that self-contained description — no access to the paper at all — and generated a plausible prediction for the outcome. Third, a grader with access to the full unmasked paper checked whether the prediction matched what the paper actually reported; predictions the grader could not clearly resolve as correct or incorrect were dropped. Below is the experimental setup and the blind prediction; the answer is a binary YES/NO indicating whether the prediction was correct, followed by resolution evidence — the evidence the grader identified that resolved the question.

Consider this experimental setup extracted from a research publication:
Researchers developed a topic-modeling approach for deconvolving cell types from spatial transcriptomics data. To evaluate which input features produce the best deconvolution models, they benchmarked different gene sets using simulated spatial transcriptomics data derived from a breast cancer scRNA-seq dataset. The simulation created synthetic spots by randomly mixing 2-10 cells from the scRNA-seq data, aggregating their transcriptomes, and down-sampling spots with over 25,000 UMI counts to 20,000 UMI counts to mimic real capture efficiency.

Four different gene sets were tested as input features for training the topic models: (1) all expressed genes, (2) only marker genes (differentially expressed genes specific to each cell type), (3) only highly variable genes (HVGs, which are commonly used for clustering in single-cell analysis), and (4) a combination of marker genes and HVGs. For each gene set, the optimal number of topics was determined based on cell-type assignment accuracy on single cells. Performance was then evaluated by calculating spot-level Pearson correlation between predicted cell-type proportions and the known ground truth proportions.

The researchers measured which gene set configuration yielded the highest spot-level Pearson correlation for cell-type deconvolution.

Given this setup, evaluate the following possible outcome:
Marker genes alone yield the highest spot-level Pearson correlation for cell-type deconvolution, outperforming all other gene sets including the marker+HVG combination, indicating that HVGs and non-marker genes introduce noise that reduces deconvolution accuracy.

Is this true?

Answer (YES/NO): NO